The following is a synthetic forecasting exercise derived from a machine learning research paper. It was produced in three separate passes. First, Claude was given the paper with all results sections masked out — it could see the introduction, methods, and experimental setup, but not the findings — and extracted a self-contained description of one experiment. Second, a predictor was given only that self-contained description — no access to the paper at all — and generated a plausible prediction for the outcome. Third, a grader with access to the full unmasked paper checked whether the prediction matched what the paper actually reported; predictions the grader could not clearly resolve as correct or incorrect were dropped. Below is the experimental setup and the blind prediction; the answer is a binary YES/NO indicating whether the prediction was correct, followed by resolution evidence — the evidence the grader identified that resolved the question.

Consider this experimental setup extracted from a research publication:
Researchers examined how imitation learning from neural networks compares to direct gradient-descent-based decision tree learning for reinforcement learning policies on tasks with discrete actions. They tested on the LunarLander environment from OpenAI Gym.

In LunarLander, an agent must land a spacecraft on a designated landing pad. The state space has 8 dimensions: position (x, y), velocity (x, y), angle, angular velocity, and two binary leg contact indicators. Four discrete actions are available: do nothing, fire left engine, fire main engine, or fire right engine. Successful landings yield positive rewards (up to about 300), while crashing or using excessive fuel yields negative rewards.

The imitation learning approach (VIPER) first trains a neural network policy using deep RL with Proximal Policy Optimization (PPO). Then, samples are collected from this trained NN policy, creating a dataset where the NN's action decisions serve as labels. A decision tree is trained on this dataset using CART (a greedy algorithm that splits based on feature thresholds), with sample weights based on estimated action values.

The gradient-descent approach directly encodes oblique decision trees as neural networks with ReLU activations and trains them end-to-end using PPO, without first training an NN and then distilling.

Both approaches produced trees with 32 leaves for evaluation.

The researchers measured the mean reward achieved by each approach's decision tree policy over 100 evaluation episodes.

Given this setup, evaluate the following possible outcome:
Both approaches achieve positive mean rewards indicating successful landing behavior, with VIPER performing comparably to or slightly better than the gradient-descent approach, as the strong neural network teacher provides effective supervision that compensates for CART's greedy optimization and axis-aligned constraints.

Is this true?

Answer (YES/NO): NO